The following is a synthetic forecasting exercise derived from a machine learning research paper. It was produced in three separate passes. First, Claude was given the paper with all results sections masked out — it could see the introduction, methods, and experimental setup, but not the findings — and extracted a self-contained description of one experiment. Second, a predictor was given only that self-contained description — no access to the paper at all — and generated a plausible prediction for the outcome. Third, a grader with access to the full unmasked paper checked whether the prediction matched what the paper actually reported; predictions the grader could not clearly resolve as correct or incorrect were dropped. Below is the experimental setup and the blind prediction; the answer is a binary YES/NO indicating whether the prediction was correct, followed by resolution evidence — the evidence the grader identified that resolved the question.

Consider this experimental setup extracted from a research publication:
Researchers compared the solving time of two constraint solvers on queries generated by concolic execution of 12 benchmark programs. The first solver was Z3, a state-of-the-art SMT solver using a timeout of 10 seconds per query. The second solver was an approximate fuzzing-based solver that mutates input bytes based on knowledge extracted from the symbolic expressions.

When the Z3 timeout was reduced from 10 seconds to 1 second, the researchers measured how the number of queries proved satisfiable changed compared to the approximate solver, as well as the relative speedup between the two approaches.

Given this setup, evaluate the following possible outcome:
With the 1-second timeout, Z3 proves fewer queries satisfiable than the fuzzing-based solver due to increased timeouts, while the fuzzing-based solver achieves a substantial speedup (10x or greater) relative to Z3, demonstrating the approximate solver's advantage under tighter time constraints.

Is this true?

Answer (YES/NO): NO